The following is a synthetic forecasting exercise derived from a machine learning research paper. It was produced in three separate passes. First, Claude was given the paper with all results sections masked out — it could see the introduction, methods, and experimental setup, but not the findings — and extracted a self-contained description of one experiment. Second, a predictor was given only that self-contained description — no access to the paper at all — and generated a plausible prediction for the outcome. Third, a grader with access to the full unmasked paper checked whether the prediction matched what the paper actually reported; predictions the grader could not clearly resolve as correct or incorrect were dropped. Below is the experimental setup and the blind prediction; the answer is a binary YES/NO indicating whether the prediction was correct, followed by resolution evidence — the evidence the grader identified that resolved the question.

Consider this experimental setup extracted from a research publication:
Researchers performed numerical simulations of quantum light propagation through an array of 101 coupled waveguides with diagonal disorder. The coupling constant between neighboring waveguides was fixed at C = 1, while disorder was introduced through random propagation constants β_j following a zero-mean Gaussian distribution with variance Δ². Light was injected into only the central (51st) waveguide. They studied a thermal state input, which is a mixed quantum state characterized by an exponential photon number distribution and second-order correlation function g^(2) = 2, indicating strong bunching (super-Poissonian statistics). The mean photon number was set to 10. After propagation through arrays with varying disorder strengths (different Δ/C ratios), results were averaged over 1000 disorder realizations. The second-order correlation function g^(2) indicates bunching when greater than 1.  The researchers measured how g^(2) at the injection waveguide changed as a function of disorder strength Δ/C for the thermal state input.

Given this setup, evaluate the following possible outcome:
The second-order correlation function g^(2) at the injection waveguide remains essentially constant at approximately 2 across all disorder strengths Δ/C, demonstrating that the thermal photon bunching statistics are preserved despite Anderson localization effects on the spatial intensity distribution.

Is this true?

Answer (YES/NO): NO